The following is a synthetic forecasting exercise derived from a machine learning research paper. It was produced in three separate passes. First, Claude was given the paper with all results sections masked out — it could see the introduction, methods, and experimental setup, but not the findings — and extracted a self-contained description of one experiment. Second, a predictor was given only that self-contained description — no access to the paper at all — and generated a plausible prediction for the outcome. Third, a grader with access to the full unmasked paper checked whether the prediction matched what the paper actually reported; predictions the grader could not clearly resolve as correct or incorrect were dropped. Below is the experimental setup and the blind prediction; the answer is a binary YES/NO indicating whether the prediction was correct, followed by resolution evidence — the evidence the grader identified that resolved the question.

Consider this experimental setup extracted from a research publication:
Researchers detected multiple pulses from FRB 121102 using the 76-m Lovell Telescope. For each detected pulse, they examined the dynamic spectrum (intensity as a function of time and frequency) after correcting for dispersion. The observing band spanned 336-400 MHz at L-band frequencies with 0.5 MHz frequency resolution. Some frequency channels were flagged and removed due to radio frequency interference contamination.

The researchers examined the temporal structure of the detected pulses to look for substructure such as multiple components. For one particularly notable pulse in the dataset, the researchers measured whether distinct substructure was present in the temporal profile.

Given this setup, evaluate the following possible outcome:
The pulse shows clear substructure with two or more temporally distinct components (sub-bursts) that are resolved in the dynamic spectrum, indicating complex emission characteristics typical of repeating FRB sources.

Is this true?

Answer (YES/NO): YES